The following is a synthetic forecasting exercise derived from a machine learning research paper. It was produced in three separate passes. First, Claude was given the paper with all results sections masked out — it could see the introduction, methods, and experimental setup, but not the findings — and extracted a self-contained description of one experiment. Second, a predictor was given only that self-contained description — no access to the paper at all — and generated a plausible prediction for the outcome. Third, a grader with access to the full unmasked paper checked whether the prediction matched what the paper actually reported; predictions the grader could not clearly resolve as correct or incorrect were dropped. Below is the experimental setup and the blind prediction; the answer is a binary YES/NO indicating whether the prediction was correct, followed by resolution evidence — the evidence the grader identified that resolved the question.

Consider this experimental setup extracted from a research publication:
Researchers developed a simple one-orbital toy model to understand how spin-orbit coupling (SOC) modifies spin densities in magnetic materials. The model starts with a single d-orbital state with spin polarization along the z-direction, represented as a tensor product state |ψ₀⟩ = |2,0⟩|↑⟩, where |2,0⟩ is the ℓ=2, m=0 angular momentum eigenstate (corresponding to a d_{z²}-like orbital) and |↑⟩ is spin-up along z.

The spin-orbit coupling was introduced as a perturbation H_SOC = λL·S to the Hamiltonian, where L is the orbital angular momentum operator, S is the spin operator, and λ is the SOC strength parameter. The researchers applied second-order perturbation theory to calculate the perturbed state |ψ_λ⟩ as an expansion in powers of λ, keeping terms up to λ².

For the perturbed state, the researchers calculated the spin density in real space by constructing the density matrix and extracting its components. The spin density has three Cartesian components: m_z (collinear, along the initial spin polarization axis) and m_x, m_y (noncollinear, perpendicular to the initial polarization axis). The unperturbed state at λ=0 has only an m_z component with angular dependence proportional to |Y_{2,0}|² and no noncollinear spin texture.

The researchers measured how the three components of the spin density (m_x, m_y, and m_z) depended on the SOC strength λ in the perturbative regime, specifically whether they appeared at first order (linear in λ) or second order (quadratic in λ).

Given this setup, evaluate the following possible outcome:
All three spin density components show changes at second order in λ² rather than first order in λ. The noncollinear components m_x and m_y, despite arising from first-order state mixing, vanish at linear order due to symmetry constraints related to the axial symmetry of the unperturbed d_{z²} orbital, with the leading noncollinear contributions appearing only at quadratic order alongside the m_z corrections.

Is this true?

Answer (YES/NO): NO